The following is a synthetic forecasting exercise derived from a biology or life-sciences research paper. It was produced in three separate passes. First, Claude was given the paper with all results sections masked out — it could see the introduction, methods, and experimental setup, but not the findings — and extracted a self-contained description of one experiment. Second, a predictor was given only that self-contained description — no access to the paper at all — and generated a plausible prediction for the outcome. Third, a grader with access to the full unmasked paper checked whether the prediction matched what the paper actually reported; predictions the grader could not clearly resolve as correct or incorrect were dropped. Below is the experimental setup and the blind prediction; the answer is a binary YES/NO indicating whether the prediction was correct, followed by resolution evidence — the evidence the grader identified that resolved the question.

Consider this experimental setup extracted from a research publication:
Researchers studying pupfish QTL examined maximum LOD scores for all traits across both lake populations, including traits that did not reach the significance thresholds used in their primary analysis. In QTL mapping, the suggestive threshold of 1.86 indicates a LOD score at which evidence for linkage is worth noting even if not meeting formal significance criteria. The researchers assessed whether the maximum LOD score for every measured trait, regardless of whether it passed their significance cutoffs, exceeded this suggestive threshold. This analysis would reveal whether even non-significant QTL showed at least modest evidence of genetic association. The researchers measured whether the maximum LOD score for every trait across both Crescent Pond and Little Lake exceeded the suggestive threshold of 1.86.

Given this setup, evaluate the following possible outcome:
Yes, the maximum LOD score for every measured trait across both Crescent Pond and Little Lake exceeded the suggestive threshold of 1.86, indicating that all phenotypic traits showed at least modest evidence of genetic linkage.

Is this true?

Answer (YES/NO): YES